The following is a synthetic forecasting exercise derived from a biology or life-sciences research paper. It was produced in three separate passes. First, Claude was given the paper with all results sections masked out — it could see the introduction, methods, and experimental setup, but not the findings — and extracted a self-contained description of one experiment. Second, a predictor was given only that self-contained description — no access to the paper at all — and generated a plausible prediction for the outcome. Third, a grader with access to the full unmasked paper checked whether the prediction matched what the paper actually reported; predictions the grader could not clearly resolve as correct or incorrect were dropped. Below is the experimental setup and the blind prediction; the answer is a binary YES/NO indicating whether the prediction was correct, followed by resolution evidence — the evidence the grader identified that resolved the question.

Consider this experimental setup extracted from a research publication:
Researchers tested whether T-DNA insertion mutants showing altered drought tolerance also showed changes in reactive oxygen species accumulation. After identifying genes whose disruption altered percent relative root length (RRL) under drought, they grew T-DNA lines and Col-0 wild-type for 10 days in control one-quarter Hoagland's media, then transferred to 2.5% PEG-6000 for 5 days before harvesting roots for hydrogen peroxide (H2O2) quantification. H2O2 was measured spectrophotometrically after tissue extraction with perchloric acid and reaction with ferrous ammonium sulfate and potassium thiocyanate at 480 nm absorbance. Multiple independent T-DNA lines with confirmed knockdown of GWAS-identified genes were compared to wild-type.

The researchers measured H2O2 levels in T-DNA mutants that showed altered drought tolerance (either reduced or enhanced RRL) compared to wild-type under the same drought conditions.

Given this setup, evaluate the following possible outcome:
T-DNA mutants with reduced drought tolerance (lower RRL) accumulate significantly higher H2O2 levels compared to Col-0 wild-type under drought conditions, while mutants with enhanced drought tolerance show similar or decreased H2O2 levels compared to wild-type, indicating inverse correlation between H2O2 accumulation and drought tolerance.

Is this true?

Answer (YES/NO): NO